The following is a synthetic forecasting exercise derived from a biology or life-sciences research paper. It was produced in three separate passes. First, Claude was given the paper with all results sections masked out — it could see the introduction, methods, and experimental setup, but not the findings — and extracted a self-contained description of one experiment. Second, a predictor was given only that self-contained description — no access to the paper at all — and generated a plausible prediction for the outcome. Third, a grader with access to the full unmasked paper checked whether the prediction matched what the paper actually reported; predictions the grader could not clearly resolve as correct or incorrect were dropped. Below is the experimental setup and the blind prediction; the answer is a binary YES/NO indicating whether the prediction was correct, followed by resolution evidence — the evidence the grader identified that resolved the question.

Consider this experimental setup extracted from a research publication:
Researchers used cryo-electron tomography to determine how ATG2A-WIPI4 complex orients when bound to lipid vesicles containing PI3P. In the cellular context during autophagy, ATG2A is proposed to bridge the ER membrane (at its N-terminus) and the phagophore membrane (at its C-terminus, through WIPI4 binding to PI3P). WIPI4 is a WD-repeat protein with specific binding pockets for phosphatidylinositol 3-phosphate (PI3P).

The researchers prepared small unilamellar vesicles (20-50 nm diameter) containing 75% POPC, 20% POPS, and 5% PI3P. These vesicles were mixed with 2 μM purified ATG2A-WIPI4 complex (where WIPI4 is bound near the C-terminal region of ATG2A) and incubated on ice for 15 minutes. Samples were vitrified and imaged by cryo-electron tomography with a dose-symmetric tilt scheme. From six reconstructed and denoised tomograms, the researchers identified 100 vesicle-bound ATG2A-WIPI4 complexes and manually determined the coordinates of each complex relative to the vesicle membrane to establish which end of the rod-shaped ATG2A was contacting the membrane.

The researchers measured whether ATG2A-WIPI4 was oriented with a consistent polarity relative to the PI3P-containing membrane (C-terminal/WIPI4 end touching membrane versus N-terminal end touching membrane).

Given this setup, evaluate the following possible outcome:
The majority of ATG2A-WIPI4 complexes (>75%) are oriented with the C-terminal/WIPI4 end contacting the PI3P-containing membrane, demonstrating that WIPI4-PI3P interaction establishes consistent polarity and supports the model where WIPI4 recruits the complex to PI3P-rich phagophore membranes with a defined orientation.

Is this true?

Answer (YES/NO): NO